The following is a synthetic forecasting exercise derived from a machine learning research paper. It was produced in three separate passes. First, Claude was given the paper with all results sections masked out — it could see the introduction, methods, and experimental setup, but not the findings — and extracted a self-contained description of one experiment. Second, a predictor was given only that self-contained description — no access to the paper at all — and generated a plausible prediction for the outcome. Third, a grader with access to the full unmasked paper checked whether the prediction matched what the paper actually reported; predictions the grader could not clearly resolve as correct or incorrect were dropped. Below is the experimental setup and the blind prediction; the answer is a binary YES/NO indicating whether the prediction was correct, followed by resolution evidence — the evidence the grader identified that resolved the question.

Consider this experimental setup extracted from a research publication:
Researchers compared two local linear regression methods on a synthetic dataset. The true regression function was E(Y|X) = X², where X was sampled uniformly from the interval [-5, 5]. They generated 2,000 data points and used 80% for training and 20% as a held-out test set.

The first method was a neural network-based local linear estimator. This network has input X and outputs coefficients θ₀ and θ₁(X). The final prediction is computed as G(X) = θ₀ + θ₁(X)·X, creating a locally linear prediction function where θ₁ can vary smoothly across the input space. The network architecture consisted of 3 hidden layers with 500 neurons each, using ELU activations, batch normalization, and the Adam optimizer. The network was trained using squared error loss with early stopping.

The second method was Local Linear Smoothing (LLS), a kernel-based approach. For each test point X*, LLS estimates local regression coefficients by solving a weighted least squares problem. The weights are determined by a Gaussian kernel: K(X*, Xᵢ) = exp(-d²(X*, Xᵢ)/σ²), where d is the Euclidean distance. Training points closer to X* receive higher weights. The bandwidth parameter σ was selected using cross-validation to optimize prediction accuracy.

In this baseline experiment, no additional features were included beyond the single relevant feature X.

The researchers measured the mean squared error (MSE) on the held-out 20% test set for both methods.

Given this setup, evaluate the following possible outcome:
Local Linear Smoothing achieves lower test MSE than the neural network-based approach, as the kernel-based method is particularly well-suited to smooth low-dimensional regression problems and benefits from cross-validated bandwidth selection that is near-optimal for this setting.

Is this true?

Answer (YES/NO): NO